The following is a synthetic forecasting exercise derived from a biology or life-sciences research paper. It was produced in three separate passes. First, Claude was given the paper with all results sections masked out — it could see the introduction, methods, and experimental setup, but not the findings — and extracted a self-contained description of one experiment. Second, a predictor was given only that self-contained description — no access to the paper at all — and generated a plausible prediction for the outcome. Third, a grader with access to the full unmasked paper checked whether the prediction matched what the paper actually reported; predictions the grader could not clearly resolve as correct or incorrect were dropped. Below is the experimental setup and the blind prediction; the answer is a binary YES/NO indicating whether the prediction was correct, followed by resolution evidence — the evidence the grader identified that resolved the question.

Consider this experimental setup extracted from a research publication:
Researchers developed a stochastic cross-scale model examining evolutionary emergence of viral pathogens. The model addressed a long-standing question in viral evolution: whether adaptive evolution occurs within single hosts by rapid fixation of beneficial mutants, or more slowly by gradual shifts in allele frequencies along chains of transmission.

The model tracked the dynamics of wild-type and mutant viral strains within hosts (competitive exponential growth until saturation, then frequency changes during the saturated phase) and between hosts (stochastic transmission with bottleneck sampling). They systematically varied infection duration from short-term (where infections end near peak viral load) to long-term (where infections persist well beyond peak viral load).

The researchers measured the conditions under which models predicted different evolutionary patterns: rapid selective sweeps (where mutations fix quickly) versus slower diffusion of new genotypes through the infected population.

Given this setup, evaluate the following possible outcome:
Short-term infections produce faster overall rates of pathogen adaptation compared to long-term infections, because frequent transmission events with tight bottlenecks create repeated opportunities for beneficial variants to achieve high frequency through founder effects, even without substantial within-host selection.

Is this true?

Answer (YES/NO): NO